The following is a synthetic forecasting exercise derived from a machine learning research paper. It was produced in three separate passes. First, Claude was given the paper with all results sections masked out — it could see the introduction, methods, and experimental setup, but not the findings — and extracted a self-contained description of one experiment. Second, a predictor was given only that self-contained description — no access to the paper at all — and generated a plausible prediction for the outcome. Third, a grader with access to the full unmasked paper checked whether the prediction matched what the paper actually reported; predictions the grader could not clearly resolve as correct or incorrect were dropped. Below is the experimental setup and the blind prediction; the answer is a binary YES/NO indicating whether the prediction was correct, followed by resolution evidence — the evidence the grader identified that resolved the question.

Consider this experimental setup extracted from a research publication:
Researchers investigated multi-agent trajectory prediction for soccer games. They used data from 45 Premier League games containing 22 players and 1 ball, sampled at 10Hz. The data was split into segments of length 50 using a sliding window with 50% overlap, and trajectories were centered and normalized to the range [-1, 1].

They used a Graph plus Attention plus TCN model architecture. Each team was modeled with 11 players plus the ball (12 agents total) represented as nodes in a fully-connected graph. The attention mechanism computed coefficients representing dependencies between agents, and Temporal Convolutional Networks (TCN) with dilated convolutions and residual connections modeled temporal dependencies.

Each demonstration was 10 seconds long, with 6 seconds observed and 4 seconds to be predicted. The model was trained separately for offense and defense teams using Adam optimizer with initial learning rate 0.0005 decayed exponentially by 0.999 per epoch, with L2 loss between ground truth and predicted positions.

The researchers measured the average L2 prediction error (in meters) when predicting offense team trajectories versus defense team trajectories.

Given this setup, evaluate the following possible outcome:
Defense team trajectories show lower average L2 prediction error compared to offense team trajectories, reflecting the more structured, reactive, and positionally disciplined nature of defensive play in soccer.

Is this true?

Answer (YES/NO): YES